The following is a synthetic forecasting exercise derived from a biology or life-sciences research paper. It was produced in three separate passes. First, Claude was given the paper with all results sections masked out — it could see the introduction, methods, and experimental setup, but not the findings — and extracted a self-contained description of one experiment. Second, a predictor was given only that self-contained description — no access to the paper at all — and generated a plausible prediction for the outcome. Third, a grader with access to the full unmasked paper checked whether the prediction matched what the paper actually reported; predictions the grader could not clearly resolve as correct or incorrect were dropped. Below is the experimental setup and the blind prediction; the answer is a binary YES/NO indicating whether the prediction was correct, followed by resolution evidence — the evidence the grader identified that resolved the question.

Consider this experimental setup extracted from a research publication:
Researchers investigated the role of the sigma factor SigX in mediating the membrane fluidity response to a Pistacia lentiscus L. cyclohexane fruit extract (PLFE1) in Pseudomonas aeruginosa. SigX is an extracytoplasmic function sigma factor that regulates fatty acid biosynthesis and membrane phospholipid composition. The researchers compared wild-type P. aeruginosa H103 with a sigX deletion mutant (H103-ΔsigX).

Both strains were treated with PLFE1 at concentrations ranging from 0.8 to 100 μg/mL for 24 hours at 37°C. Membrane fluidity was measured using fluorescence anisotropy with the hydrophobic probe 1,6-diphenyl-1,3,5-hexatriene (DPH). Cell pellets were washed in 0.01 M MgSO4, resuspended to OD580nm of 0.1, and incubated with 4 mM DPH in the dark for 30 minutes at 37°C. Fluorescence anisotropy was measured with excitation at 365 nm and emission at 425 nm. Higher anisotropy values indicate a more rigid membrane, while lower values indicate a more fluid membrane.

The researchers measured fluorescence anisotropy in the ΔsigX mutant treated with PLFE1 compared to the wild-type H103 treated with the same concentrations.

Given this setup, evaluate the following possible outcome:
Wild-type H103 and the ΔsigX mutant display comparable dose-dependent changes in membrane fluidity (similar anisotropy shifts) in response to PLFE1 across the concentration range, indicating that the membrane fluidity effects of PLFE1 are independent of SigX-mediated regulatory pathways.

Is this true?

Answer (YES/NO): NO